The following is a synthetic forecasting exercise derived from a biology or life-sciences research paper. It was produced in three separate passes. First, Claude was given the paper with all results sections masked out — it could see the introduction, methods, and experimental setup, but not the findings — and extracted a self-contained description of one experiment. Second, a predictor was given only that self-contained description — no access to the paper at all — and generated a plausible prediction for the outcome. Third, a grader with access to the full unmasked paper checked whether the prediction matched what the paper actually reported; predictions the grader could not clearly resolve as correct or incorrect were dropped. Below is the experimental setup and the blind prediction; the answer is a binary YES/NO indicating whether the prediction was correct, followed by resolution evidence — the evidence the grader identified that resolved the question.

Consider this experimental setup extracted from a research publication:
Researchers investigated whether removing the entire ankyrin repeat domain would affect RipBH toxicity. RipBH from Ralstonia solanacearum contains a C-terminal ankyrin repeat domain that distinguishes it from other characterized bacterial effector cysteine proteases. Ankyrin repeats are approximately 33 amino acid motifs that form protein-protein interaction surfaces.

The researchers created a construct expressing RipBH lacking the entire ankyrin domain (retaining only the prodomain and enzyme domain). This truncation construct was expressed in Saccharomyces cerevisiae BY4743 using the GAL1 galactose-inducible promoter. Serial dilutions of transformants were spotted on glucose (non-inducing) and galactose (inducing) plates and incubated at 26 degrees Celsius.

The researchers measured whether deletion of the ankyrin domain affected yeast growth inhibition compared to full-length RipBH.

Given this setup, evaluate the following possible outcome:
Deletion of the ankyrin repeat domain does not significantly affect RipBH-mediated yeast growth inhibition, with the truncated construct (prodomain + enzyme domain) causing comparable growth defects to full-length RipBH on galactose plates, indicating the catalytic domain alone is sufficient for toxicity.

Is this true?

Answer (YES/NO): NO